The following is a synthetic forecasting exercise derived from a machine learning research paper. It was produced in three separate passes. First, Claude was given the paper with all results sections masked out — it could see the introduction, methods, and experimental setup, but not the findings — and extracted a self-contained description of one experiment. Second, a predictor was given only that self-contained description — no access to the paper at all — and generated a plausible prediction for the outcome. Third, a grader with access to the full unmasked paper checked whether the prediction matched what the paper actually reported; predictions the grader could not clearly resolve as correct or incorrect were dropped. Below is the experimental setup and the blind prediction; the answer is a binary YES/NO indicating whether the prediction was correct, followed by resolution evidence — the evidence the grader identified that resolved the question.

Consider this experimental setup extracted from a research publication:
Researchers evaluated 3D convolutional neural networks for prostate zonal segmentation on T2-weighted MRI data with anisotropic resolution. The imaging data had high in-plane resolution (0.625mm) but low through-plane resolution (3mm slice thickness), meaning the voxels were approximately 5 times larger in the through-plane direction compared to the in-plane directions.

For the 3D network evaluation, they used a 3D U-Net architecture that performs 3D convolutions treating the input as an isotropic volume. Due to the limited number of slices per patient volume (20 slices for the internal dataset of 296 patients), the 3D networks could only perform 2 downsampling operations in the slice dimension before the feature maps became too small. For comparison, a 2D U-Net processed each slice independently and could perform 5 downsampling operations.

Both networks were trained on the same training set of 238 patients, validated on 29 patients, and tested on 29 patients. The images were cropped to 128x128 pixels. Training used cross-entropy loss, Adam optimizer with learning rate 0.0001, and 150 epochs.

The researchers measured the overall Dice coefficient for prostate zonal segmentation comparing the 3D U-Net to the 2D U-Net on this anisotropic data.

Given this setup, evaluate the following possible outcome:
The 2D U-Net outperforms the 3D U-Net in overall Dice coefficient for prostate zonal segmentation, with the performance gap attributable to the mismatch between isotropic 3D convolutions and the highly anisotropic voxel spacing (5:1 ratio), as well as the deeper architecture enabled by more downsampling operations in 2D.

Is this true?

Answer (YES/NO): YES